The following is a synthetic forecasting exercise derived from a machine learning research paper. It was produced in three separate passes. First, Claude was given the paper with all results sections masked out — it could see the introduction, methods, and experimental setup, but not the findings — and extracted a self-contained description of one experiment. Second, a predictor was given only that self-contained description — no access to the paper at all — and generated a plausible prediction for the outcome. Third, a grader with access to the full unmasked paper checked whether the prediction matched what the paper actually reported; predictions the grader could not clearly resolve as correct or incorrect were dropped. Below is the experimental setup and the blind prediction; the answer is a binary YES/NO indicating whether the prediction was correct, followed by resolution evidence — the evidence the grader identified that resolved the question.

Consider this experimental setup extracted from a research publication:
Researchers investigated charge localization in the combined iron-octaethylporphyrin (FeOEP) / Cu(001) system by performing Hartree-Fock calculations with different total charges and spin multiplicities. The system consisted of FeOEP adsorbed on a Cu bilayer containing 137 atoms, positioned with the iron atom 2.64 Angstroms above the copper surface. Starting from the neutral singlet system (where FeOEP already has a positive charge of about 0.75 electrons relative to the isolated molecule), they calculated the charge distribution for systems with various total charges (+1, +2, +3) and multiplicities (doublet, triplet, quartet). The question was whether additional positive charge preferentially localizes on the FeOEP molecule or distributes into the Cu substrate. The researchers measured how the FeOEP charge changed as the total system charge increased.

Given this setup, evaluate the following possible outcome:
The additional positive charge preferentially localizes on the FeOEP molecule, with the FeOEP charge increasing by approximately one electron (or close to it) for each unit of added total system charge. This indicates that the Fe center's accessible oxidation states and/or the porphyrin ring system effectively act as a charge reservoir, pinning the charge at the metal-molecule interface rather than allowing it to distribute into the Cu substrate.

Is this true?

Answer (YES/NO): NO